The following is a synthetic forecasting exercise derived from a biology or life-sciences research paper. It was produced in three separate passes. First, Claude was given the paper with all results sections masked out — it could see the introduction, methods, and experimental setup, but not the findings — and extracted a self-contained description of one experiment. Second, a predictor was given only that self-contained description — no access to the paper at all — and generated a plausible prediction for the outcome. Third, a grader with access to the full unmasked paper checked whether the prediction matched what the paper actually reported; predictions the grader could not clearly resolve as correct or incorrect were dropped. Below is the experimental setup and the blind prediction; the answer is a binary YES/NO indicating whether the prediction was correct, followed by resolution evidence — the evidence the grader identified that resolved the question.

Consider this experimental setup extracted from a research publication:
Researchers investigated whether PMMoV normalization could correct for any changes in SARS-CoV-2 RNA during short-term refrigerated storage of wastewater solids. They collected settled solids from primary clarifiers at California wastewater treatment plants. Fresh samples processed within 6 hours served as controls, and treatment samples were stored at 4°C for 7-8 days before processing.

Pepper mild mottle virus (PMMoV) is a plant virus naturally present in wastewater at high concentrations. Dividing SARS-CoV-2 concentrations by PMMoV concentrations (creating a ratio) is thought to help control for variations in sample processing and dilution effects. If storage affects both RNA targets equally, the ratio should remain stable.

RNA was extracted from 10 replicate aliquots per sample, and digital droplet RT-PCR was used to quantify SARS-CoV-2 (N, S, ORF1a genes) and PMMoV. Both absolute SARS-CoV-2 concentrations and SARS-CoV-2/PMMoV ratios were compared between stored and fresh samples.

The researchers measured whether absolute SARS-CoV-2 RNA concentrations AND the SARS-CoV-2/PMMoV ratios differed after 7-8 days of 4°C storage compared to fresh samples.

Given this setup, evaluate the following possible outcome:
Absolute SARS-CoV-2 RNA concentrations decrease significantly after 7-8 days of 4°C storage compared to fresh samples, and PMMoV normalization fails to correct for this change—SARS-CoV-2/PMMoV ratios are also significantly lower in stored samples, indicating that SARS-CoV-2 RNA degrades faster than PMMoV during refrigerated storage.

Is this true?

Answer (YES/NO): NO